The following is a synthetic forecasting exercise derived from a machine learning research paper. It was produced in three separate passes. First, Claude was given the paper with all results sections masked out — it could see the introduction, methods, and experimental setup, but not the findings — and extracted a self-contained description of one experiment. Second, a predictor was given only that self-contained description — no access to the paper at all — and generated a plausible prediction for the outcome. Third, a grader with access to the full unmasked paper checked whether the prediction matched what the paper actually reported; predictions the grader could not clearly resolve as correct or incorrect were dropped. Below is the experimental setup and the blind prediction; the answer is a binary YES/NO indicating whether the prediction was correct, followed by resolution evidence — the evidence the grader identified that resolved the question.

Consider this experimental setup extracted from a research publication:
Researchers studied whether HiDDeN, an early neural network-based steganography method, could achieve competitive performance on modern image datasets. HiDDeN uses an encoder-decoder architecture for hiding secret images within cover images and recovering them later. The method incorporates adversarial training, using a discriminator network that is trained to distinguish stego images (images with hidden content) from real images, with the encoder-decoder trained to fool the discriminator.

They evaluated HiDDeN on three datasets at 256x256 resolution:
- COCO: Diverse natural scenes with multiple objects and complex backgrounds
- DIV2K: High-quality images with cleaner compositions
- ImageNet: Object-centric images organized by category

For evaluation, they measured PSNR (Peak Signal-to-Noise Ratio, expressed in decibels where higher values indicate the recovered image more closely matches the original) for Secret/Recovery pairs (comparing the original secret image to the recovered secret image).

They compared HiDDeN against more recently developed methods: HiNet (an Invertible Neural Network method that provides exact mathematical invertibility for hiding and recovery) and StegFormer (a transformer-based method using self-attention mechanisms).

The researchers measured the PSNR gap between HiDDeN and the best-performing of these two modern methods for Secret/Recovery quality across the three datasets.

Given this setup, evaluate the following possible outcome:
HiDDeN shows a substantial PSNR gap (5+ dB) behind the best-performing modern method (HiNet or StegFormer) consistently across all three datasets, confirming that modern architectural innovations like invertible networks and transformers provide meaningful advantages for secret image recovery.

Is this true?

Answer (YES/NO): YES